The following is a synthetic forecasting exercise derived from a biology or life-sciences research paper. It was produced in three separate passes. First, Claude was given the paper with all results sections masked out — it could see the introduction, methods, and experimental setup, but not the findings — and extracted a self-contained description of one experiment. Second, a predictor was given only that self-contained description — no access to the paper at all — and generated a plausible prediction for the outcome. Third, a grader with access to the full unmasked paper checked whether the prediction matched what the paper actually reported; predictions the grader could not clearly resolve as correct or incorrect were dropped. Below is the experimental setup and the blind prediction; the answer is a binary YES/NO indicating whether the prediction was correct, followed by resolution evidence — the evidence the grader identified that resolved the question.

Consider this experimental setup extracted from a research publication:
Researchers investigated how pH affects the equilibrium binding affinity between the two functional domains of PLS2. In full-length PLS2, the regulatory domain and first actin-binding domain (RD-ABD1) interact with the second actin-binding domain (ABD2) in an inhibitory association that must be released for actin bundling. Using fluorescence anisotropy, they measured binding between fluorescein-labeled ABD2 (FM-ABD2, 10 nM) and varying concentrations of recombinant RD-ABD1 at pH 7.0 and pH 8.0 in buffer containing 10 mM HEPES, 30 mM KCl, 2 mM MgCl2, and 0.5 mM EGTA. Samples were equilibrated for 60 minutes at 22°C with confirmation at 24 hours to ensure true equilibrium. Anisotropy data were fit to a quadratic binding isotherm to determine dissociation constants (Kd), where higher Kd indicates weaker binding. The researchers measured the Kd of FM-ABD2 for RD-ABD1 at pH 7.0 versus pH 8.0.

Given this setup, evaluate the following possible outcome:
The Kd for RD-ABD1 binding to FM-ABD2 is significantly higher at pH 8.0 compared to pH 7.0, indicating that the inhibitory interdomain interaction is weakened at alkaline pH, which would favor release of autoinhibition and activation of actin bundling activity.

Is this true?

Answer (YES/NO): YES